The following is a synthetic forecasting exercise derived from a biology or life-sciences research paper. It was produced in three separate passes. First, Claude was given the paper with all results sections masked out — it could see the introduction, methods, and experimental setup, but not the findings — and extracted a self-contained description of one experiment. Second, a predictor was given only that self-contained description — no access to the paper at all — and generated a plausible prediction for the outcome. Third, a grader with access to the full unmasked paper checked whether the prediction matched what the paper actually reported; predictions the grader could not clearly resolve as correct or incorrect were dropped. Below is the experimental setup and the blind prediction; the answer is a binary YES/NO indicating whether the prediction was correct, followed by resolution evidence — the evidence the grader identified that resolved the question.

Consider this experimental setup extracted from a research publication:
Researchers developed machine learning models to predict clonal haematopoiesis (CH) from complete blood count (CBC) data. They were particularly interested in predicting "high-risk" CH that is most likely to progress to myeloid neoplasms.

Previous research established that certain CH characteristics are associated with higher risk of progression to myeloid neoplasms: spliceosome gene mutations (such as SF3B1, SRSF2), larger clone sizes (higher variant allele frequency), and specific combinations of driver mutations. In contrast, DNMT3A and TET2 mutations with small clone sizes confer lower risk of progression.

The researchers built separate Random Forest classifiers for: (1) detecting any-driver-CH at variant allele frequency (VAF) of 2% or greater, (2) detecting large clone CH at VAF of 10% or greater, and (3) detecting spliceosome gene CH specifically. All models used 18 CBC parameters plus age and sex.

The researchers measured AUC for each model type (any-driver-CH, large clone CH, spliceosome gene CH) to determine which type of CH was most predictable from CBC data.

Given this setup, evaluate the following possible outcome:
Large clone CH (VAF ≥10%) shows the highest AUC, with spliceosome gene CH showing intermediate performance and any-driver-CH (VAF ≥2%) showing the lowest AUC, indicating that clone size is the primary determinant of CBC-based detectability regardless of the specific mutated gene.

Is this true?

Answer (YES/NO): NO